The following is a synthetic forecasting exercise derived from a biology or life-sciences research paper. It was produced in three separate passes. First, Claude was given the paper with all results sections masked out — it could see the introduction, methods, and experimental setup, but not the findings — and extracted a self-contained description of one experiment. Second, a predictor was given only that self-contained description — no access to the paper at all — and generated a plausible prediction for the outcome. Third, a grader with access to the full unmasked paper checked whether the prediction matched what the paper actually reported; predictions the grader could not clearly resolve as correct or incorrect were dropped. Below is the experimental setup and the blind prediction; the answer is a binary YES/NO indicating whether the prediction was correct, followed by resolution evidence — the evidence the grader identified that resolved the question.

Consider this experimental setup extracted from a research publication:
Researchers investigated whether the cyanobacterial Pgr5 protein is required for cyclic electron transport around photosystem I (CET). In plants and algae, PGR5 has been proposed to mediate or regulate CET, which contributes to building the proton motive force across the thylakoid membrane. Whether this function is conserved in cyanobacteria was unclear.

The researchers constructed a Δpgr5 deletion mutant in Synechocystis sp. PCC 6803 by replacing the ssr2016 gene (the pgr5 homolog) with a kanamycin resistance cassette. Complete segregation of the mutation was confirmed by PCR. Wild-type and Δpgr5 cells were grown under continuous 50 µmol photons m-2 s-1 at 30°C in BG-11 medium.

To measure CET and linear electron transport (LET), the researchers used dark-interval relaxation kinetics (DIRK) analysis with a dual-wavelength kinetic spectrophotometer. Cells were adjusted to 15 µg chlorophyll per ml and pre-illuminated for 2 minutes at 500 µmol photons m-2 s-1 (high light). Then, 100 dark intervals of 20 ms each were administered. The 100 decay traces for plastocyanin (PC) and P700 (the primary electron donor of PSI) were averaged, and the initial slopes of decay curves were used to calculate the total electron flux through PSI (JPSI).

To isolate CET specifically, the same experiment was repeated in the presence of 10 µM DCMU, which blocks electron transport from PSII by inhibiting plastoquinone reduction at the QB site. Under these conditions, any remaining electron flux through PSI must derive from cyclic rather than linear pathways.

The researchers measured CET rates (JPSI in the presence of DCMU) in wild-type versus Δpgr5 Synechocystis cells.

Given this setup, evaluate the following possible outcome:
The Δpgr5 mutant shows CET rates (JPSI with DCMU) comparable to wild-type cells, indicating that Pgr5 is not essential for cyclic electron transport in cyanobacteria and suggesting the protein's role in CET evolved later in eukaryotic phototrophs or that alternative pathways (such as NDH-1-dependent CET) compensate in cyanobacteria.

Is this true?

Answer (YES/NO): YES